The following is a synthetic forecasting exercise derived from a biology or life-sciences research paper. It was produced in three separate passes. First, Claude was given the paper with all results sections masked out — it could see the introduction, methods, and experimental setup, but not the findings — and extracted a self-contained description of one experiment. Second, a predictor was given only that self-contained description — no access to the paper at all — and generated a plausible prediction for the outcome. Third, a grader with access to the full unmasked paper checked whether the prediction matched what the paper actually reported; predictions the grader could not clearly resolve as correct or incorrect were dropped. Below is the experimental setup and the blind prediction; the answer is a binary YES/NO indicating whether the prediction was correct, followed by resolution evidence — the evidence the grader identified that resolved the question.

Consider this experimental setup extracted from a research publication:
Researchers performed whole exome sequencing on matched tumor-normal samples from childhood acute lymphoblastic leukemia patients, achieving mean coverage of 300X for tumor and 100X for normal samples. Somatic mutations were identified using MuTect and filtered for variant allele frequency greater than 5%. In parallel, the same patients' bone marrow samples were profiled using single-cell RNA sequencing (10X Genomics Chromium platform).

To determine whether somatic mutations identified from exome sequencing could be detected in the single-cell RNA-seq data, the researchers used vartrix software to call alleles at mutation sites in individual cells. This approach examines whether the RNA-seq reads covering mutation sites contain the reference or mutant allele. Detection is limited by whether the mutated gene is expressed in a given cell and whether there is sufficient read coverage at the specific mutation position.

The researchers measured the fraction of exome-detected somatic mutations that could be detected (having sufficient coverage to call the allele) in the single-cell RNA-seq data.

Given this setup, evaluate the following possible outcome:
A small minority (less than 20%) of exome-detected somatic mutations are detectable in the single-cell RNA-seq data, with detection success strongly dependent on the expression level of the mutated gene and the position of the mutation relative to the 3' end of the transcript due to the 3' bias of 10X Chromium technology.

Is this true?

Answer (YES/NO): NO